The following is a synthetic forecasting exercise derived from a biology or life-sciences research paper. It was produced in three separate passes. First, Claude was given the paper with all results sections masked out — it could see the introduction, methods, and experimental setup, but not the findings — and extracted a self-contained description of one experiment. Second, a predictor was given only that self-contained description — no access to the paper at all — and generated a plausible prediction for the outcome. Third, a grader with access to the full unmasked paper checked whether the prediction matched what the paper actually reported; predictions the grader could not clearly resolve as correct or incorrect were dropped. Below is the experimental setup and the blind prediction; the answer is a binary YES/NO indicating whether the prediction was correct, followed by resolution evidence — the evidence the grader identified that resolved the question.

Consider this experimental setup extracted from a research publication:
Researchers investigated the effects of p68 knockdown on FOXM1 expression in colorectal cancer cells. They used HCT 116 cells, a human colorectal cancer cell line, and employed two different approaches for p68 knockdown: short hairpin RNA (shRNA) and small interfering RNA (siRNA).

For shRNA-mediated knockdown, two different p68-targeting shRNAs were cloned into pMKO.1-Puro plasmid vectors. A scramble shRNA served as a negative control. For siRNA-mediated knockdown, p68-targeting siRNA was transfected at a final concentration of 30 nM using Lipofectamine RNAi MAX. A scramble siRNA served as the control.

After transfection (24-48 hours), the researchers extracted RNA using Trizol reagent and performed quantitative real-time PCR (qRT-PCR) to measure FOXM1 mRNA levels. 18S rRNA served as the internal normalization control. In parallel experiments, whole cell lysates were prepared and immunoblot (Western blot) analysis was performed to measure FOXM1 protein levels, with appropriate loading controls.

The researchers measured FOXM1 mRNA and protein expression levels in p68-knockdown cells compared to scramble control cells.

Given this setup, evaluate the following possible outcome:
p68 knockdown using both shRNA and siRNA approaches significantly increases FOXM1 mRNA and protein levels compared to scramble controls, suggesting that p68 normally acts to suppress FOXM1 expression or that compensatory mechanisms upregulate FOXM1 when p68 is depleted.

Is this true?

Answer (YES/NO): NO